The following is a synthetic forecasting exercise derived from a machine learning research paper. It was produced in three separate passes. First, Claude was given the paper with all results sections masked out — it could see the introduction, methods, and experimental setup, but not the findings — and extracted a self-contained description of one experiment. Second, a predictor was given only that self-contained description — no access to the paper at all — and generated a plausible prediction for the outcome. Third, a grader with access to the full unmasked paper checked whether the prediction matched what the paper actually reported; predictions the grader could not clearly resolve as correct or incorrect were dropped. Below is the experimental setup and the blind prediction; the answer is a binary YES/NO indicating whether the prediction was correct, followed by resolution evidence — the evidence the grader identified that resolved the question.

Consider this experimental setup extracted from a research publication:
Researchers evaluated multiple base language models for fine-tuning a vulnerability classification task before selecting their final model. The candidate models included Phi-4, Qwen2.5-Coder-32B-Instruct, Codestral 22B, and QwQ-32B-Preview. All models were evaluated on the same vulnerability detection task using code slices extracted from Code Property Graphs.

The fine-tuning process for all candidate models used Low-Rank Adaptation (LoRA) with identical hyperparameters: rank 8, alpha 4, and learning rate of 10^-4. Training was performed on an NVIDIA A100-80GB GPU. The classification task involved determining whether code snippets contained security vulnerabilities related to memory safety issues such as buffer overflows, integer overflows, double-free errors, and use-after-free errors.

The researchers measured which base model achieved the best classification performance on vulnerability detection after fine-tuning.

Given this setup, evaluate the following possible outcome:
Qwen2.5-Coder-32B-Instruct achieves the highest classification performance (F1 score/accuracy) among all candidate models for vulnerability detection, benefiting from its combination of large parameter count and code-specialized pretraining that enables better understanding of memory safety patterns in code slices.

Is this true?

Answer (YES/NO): NO